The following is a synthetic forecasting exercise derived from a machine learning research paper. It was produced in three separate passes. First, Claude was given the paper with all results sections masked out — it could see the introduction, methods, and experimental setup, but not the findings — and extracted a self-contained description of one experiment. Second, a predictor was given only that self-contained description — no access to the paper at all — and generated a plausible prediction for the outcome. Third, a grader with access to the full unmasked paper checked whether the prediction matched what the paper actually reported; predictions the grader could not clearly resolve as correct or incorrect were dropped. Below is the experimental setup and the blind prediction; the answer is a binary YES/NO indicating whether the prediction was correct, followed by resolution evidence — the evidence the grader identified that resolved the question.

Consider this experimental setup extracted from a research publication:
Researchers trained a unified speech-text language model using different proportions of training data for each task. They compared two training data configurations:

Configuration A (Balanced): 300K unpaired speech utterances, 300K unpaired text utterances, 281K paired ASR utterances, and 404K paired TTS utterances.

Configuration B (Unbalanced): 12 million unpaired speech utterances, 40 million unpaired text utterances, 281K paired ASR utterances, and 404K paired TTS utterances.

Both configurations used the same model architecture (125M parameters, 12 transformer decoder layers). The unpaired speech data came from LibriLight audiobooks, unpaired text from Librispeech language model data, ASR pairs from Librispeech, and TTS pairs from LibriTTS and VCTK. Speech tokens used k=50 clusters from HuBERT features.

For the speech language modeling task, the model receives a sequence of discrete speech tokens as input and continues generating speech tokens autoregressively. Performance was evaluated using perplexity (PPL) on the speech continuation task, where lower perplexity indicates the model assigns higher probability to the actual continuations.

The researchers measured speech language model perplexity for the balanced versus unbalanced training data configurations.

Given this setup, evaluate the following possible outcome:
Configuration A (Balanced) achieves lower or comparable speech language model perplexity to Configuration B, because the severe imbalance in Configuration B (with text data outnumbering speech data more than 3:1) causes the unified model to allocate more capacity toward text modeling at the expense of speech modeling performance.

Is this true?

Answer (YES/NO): NO